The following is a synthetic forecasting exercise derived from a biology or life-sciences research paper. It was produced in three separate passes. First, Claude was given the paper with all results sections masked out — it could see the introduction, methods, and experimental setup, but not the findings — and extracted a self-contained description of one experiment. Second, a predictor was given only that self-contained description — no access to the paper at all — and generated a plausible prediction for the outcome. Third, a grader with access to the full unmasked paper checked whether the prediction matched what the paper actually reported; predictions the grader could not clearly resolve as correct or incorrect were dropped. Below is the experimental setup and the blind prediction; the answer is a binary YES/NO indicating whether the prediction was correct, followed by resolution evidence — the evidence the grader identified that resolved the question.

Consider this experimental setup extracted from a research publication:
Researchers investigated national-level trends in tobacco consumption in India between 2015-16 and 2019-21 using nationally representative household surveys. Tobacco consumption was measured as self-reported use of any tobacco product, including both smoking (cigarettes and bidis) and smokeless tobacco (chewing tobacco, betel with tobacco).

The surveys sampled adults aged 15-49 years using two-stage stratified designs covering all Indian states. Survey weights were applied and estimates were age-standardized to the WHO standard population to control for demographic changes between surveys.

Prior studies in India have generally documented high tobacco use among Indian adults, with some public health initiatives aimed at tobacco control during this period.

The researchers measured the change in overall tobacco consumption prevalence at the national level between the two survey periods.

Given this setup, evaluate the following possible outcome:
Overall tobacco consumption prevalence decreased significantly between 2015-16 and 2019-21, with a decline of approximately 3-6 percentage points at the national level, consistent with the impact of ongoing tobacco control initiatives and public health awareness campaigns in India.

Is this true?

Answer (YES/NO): YES